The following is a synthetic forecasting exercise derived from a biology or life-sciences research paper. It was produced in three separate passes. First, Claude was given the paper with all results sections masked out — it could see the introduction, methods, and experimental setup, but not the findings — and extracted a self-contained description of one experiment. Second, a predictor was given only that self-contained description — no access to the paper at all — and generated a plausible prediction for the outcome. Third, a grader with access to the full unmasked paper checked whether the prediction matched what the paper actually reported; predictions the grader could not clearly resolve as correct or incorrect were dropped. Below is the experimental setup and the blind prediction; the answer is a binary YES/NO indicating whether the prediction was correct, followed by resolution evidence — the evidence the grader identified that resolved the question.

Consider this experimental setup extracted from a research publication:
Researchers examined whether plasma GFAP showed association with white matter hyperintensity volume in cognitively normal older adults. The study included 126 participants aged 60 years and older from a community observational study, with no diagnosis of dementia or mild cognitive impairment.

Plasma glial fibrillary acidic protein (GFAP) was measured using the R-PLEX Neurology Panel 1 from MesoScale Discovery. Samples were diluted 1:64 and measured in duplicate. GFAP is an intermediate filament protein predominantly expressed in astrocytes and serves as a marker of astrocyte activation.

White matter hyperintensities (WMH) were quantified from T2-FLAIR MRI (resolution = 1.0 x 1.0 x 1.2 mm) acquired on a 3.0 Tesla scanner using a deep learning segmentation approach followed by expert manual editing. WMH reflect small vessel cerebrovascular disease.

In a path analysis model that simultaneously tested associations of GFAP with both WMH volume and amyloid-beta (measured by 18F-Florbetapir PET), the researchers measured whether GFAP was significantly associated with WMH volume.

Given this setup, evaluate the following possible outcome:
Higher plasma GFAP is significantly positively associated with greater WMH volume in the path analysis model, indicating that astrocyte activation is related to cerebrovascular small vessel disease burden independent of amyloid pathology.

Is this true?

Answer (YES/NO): NO